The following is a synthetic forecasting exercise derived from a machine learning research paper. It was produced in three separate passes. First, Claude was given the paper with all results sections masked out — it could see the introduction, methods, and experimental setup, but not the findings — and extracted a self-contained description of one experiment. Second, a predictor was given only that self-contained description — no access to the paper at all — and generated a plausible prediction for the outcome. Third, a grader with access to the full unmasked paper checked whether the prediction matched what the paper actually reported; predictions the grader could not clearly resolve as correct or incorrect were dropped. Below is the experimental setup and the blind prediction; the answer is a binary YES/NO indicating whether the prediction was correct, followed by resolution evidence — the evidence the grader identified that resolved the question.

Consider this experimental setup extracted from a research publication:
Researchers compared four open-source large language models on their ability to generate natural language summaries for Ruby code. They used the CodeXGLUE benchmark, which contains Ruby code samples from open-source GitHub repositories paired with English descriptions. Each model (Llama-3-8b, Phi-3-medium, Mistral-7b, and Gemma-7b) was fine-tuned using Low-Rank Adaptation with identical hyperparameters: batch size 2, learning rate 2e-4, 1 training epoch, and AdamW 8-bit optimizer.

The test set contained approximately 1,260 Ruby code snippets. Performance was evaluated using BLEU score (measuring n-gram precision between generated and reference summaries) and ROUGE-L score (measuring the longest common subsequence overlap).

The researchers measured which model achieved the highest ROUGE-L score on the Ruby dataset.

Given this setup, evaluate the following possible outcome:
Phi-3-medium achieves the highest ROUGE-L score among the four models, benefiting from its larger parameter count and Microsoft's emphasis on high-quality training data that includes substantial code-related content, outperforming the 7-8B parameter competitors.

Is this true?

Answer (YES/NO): YES